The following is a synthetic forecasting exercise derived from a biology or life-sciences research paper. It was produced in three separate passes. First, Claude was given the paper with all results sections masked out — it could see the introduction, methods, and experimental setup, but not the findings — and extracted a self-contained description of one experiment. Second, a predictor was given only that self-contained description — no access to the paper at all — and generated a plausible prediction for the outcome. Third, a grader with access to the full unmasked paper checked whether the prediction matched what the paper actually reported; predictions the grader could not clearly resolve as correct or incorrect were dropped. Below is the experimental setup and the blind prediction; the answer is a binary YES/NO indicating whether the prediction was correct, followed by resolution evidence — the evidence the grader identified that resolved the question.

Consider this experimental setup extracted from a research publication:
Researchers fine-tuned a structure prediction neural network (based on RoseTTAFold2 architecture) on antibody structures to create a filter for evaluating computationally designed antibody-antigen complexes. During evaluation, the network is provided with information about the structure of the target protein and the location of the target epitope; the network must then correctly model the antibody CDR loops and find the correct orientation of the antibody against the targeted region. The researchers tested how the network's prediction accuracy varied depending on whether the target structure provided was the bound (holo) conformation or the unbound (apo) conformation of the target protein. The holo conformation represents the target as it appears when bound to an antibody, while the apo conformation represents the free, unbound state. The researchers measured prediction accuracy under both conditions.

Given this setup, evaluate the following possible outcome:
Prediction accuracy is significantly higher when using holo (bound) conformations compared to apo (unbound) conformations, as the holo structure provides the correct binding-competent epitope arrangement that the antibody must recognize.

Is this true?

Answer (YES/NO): YES